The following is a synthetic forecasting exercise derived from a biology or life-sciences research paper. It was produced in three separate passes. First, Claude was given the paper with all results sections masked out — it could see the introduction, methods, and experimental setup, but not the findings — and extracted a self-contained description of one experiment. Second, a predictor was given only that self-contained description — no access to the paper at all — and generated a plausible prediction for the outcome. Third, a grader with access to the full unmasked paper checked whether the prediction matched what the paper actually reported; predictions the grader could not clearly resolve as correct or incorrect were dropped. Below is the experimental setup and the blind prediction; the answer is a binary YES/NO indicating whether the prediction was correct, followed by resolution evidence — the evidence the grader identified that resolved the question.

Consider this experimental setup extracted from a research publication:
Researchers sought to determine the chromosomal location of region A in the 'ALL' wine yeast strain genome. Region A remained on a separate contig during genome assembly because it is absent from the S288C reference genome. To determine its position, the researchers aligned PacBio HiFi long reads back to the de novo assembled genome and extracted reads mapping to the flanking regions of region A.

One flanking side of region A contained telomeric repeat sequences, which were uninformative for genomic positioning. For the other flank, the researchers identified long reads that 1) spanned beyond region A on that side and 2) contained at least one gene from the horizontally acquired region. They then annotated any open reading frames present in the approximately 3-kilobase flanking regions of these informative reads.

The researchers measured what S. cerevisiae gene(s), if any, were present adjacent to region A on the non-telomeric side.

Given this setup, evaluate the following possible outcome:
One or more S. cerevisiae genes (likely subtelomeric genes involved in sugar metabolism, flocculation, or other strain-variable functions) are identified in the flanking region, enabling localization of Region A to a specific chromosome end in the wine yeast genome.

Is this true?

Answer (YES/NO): YES